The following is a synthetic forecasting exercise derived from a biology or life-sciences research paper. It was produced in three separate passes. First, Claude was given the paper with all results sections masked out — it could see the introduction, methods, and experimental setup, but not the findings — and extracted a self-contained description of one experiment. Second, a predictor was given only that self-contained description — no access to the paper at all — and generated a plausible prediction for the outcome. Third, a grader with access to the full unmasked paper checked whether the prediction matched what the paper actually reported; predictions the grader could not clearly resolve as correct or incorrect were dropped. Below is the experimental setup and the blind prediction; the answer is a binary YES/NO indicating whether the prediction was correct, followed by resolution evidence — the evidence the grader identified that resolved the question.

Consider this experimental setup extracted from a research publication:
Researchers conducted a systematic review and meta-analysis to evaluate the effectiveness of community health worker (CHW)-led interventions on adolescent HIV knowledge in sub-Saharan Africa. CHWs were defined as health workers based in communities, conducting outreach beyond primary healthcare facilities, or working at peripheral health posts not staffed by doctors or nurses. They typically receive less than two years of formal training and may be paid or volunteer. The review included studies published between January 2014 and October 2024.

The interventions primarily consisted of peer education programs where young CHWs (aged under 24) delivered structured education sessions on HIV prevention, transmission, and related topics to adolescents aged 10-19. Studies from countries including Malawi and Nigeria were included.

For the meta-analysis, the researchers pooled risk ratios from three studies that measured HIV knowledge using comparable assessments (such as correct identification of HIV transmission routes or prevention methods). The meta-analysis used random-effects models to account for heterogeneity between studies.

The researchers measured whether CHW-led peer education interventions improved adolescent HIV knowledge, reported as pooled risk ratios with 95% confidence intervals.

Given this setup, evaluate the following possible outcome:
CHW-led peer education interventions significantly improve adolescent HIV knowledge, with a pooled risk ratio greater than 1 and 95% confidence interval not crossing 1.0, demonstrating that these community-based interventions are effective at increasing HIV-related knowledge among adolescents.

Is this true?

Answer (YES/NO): NO